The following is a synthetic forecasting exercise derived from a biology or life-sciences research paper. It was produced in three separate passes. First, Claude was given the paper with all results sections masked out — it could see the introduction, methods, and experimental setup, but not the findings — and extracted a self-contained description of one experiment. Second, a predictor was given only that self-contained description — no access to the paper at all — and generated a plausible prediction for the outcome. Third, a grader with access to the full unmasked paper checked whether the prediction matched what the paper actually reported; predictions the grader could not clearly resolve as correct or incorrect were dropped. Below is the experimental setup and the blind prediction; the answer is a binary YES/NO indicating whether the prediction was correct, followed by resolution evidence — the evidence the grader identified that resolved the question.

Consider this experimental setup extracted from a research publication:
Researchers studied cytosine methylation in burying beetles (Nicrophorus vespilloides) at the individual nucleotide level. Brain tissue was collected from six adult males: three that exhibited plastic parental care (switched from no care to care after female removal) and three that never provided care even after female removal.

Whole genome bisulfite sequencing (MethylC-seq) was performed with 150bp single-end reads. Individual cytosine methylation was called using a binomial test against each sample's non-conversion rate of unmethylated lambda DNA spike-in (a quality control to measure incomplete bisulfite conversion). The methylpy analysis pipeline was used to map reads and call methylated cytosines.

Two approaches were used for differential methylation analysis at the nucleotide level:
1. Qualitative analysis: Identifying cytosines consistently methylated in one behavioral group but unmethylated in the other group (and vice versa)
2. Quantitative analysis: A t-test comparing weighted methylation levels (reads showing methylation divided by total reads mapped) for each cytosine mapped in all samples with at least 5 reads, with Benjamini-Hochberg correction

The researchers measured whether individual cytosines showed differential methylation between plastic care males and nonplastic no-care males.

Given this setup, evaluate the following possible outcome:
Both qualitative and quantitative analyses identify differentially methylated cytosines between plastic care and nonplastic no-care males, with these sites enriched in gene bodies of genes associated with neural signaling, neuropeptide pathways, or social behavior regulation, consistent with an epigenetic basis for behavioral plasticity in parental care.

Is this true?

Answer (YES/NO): NO